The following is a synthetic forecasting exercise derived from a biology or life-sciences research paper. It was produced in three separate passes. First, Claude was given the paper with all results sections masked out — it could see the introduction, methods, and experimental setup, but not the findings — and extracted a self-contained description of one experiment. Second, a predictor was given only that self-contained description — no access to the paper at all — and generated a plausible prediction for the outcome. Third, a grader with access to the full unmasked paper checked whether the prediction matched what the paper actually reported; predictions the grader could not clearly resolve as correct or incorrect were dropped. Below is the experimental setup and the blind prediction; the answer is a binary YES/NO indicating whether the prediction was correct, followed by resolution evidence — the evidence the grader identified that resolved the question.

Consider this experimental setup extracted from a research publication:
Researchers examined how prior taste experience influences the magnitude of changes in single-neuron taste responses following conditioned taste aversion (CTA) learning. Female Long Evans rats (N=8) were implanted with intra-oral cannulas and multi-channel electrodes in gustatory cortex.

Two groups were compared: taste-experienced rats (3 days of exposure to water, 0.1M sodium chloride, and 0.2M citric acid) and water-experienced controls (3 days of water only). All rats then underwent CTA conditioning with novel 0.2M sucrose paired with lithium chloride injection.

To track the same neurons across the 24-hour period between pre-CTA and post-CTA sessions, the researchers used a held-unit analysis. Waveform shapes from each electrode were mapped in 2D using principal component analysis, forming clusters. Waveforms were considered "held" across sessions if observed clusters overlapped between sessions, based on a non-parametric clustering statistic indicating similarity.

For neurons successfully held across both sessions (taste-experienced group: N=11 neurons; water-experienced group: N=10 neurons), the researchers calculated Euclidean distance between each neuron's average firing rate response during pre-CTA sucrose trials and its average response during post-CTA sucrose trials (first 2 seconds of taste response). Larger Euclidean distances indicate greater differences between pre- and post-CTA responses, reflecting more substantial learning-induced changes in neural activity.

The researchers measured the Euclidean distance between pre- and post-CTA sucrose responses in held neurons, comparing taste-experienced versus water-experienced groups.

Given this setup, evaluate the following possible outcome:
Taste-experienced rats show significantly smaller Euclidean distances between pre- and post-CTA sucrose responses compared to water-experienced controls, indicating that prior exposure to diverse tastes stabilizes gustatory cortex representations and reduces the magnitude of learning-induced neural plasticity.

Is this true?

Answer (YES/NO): NO